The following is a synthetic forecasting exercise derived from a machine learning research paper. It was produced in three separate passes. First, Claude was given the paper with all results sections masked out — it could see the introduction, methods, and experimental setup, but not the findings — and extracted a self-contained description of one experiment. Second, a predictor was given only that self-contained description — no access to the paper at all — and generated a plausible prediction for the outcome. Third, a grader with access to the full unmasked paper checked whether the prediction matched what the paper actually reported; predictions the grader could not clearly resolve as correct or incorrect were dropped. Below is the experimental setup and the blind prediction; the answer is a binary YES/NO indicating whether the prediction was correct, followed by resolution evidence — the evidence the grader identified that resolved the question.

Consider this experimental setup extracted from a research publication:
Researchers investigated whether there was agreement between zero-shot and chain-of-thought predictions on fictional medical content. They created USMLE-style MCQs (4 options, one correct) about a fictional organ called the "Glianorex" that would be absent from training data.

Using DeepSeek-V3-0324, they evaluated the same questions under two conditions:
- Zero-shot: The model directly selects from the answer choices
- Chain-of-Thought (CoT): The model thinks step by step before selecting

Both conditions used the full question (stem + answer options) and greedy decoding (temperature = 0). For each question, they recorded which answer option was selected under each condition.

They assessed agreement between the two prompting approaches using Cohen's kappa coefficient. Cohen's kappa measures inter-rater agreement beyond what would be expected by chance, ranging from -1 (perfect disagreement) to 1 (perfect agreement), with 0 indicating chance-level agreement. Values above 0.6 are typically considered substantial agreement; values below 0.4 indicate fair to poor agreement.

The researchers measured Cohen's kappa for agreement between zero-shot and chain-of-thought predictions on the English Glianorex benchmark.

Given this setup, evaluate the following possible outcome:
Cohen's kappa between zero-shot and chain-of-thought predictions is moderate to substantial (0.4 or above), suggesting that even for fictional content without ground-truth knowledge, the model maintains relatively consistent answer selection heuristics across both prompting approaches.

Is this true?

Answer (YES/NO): YES